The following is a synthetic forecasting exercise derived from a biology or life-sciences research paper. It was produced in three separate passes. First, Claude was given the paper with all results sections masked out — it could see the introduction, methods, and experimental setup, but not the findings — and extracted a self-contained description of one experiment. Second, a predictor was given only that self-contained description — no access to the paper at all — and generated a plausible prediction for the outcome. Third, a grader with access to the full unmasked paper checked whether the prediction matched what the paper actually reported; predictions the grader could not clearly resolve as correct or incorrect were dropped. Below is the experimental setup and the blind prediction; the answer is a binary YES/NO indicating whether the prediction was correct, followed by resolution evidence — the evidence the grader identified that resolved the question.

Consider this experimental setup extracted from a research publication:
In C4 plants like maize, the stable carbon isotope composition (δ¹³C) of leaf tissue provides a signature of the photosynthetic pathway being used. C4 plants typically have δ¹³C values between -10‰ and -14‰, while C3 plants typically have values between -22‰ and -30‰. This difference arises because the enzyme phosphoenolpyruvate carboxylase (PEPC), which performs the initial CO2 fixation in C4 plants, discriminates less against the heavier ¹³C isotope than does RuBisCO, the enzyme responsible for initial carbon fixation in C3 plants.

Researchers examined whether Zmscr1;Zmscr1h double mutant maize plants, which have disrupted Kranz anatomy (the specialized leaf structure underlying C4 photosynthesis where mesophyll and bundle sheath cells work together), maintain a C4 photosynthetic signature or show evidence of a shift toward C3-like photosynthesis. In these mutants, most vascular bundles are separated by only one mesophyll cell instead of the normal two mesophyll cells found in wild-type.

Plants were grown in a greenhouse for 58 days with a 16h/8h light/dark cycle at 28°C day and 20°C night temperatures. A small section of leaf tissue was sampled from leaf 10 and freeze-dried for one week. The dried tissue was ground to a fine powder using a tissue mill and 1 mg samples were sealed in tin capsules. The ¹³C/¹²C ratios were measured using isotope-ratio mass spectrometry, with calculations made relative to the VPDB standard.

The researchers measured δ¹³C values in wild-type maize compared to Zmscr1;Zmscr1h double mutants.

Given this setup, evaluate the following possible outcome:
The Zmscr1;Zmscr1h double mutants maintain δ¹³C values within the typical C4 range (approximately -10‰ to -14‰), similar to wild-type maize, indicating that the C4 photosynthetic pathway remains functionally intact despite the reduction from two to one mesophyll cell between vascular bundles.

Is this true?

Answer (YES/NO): YES